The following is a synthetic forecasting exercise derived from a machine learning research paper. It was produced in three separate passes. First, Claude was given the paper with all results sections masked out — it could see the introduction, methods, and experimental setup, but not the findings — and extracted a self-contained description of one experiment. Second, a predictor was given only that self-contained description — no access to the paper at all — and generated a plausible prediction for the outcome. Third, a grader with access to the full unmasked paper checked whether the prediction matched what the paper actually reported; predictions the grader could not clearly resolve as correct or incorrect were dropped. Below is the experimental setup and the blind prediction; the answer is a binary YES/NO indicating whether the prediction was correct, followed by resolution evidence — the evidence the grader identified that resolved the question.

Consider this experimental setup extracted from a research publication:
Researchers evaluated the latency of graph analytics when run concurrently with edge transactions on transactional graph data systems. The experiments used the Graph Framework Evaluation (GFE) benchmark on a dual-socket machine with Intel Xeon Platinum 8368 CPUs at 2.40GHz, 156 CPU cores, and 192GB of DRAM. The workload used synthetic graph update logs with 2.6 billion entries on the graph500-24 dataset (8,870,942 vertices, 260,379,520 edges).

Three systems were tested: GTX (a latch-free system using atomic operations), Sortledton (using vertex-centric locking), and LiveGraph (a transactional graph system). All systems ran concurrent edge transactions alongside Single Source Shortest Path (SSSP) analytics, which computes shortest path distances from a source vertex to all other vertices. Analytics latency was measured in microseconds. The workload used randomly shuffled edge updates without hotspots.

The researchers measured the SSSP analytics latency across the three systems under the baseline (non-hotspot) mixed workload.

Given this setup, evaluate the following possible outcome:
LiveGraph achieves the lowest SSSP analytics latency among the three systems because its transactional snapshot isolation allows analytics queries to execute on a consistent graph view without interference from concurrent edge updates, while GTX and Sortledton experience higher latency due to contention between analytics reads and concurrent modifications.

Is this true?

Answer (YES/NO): NO